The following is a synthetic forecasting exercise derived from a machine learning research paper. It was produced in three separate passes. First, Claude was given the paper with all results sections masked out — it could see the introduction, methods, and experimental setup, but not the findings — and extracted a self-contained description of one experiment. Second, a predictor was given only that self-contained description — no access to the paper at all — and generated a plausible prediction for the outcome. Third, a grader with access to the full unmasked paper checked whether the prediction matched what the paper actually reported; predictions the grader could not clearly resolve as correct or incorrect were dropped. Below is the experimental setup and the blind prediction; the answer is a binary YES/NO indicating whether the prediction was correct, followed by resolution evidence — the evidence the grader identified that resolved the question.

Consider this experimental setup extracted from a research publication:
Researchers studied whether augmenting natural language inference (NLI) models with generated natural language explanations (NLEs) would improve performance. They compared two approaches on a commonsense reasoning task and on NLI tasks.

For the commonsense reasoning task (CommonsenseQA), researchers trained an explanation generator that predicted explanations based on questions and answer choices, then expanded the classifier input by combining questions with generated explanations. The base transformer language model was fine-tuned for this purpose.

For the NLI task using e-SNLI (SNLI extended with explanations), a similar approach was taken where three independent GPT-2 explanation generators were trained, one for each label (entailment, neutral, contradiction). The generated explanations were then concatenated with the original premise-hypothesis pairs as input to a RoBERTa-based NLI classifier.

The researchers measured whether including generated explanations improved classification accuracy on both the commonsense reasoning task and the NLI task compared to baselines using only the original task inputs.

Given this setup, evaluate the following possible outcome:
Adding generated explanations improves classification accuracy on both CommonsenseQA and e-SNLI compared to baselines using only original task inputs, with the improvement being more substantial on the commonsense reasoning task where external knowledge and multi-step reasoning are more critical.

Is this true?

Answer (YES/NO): NO